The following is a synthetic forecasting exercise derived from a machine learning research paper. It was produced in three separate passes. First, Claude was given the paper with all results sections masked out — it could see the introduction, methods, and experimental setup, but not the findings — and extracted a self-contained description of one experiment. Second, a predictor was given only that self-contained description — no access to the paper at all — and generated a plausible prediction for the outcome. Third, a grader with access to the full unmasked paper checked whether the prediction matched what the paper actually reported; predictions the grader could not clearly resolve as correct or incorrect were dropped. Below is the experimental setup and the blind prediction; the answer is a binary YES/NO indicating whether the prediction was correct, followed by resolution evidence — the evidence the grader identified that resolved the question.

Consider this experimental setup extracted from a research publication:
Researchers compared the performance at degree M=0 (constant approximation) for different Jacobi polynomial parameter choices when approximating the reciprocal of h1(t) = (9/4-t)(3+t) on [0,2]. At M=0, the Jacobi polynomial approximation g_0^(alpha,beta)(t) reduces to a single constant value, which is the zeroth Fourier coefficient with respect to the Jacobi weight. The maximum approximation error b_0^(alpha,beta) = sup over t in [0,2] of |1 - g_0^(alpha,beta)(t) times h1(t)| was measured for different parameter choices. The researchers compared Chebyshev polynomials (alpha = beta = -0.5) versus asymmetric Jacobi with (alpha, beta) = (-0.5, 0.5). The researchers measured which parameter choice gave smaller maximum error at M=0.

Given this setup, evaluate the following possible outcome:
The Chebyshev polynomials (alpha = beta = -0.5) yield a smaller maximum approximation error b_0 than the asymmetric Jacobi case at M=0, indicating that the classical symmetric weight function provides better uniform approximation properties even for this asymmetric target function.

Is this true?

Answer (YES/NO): YES